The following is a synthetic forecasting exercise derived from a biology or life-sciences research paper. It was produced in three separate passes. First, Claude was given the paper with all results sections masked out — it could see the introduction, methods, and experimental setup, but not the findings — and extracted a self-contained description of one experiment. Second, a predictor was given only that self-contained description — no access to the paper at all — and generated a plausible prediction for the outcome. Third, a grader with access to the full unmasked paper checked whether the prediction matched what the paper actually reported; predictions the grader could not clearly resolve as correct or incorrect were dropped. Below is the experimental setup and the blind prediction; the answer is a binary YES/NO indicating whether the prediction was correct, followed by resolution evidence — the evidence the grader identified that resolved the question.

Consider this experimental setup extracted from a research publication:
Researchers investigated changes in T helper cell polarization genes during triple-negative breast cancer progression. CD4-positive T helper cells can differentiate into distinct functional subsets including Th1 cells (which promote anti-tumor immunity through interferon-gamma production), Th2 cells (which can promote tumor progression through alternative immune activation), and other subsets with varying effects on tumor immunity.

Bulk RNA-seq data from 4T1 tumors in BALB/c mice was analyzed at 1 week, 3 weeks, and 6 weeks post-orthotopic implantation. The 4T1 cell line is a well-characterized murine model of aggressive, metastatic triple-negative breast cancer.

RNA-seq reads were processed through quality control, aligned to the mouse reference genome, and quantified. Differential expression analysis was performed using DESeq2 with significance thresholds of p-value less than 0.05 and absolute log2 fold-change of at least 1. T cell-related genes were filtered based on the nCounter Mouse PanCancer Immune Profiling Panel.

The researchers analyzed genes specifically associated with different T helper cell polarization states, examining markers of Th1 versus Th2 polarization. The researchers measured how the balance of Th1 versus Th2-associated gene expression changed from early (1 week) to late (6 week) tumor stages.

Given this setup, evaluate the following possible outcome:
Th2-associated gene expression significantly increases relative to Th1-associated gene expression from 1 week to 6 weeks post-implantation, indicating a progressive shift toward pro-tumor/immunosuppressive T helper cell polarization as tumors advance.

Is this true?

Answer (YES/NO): NO